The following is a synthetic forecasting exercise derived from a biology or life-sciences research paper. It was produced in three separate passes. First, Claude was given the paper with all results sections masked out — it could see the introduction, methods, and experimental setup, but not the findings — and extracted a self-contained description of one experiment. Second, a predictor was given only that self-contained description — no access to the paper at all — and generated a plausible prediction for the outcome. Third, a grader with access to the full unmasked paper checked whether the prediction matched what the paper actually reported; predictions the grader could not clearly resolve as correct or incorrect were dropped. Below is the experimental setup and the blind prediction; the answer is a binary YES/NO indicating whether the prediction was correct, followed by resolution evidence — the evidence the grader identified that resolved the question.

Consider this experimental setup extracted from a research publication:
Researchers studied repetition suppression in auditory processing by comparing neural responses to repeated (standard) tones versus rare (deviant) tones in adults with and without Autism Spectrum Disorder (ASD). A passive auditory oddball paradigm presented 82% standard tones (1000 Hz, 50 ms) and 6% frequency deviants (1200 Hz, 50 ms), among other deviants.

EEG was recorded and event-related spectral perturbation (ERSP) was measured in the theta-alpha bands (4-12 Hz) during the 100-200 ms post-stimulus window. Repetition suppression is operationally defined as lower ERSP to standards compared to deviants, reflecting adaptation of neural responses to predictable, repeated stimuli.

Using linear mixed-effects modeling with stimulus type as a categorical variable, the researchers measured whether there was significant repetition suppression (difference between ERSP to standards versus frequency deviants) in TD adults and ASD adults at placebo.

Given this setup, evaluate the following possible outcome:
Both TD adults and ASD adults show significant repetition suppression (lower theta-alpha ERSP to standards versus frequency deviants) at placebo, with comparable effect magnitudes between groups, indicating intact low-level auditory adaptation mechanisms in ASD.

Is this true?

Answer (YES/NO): NO